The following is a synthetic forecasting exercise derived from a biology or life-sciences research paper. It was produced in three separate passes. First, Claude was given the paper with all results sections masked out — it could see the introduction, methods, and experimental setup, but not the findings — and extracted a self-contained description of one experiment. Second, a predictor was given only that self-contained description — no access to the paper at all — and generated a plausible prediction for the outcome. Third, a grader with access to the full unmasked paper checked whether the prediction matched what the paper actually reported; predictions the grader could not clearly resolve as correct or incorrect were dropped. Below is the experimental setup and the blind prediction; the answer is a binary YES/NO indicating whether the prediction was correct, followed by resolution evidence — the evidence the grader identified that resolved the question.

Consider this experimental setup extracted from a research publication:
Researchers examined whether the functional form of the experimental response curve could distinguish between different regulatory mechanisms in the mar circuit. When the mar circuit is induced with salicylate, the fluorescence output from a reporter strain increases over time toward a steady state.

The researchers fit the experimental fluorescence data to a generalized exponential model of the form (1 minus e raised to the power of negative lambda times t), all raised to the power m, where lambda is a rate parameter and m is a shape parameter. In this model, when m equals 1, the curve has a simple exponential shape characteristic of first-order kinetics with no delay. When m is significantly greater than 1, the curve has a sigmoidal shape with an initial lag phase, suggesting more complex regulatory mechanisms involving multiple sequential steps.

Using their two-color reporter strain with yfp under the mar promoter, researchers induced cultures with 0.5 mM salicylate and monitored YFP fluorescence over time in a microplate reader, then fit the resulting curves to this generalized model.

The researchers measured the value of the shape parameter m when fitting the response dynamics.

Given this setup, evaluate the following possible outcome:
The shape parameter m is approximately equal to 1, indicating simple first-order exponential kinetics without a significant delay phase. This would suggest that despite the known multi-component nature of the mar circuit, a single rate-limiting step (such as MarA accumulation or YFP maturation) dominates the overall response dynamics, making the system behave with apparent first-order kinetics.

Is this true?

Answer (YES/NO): YES